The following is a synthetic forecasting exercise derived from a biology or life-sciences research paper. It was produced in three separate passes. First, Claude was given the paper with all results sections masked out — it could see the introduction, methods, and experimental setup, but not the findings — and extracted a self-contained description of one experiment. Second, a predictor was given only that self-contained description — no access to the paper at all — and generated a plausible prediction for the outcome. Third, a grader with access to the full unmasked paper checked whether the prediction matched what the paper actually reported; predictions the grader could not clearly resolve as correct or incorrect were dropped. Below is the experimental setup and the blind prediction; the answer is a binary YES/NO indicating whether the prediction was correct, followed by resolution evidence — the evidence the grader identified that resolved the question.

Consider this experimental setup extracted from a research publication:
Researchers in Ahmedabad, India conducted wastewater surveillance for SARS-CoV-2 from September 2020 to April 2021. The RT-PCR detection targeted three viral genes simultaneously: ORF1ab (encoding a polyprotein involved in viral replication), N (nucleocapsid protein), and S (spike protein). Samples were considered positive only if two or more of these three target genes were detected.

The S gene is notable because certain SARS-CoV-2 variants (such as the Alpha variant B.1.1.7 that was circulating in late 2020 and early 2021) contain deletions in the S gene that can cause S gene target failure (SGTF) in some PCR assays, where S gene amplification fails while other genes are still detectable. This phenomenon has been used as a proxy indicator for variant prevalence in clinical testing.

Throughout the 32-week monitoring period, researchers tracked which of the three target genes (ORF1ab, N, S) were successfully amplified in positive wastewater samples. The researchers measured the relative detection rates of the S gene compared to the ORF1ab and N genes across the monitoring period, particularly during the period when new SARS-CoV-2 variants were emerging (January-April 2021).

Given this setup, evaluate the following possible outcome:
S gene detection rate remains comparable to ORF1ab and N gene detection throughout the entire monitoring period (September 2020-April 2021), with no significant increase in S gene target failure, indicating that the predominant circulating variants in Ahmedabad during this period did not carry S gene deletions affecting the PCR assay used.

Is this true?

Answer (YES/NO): YES